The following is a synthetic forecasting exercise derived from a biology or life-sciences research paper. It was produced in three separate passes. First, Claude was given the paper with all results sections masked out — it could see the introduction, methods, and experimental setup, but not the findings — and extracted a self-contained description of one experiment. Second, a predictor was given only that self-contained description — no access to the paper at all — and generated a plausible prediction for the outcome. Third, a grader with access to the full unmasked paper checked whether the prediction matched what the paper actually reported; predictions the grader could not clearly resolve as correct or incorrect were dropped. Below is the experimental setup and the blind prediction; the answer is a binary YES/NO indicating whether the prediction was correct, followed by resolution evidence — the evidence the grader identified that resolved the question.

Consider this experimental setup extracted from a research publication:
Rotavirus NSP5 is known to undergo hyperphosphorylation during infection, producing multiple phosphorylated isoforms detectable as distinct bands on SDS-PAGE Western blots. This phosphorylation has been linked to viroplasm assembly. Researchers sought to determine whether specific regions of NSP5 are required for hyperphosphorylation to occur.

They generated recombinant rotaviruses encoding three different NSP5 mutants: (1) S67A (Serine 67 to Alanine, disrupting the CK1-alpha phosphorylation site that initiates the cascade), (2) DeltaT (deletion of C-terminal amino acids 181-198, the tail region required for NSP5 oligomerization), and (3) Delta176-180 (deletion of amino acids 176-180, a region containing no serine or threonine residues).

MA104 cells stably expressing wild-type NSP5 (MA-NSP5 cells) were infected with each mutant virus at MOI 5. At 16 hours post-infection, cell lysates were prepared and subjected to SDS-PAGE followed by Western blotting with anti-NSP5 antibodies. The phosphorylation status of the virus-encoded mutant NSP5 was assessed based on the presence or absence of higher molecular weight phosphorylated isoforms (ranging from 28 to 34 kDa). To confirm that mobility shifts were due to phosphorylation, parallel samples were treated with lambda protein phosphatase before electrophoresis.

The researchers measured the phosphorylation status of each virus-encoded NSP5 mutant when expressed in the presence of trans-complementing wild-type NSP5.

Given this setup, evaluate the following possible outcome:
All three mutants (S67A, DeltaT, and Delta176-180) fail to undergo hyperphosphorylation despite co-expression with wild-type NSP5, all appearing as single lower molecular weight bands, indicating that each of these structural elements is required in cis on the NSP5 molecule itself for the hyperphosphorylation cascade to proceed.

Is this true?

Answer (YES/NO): NO